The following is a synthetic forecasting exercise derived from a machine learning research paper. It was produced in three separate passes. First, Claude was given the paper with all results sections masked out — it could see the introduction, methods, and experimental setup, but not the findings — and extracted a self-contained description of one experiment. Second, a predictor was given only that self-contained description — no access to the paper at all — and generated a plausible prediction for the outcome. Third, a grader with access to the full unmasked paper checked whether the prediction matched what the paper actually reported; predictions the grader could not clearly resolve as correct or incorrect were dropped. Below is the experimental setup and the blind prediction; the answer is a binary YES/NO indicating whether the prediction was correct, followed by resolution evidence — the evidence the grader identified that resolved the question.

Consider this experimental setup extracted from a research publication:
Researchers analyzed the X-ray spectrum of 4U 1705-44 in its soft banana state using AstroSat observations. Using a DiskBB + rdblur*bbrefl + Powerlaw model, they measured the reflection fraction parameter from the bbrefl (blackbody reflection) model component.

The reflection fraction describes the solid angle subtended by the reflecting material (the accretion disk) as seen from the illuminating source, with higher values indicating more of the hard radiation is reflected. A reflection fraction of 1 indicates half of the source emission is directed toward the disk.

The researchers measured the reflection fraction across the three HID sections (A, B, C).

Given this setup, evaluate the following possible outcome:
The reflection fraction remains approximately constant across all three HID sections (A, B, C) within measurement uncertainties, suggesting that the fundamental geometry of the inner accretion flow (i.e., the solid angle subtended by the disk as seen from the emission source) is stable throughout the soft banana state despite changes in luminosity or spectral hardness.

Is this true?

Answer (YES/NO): YES